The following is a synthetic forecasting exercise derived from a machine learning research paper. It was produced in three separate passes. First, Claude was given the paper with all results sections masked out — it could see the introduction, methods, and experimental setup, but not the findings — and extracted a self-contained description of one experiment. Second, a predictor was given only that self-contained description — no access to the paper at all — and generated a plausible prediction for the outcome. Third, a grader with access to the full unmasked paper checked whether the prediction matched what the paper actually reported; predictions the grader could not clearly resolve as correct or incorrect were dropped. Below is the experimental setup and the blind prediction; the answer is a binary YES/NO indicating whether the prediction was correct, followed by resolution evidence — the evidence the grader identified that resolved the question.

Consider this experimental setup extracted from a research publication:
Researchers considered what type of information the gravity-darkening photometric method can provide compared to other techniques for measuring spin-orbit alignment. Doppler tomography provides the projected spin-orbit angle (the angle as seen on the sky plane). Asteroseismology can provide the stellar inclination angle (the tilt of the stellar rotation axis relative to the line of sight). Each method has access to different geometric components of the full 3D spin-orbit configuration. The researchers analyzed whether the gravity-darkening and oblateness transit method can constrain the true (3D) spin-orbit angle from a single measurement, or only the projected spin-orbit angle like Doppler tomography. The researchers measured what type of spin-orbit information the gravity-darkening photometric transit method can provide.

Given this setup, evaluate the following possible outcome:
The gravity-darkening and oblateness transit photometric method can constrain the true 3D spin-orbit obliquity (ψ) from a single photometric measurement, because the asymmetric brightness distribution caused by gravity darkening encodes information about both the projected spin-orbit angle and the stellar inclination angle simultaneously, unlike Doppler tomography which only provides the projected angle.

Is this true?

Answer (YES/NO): YES